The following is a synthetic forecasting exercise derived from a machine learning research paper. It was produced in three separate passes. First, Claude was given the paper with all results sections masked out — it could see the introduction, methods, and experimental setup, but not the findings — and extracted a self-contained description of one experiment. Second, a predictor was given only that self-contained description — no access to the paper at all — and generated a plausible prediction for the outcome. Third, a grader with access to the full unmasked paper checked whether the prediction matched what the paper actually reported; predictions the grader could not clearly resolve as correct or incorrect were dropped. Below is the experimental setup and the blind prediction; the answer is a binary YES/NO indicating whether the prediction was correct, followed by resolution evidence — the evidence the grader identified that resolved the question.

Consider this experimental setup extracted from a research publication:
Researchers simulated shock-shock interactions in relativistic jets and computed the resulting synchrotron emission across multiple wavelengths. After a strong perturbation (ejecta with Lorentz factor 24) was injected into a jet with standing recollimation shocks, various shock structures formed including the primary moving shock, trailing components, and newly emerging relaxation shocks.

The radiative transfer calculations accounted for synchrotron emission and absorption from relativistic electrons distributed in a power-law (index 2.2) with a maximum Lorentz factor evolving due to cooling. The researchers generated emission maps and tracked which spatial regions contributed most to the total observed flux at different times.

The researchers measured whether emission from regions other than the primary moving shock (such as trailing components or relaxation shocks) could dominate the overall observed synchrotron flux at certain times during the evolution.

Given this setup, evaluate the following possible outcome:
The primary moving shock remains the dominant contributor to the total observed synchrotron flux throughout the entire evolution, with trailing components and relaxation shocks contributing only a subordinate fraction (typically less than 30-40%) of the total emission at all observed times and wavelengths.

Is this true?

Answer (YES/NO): NO